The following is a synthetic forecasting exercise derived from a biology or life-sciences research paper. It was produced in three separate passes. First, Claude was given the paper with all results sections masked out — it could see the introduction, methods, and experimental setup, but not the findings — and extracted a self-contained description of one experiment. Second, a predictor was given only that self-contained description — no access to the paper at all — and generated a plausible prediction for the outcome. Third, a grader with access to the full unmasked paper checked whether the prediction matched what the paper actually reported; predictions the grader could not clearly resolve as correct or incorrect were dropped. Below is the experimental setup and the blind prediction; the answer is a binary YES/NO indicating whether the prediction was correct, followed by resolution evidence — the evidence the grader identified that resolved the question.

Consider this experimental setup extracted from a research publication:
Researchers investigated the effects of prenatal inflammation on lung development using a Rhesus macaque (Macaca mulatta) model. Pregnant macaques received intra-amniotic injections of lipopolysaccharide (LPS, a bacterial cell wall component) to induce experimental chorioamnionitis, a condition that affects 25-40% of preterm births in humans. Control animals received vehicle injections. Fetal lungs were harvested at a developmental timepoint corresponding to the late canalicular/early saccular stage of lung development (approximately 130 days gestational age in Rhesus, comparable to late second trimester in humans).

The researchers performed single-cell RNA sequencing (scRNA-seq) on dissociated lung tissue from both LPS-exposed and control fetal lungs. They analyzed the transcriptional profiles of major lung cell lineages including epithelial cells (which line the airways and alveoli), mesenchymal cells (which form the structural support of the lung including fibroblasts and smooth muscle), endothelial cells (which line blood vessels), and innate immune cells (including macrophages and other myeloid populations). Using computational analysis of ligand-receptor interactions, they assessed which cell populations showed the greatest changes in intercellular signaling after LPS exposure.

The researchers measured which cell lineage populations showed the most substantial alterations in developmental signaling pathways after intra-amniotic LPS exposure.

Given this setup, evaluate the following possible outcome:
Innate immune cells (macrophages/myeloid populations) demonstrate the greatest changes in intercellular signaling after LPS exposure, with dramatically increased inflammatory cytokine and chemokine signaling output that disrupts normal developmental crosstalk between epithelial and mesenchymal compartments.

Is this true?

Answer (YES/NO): NO